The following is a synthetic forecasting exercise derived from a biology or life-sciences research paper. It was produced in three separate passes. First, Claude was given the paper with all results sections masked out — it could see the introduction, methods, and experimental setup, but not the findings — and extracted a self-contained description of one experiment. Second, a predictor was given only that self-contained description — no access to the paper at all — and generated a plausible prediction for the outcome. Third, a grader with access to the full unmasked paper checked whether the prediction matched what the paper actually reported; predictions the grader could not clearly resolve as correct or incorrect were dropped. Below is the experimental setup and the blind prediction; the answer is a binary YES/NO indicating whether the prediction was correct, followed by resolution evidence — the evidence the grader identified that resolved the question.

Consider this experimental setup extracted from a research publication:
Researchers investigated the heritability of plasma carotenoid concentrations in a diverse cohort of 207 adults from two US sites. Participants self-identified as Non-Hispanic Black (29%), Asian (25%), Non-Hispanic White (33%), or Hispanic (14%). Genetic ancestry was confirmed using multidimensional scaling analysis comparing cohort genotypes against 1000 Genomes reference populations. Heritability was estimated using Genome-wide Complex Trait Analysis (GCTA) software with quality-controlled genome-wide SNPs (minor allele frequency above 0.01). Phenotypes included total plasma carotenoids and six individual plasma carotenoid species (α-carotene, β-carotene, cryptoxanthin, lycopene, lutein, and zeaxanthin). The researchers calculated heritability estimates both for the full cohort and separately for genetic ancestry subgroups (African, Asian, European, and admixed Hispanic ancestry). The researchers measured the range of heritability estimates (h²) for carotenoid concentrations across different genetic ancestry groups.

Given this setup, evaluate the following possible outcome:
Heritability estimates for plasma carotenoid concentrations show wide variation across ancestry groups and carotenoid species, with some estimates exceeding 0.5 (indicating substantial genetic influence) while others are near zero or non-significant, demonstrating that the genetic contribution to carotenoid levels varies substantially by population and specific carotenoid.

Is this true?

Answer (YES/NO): NO